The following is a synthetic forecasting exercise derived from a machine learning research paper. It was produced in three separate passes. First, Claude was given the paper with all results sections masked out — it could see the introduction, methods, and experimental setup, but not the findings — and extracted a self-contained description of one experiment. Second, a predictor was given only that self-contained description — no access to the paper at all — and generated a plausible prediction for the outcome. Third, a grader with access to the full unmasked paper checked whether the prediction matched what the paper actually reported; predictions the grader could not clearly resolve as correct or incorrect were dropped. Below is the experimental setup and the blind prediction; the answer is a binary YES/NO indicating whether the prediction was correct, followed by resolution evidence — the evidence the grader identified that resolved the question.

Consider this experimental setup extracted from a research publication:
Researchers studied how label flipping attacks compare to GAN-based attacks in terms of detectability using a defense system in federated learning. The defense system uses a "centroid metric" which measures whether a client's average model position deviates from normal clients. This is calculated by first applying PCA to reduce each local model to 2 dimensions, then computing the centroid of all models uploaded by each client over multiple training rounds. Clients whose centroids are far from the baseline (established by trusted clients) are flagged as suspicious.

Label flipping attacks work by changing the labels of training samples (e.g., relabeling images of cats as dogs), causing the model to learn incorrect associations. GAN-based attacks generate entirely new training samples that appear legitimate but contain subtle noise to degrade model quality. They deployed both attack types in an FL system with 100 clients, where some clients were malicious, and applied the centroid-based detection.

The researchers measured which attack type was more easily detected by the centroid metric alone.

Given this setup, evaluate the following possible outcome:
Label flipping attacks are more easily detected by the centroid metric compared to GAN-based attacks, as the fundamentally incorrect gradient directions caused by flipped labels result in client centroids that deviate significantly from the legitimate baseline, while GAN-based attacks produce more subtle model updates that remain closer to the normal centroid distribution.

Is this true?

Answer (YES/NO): YES